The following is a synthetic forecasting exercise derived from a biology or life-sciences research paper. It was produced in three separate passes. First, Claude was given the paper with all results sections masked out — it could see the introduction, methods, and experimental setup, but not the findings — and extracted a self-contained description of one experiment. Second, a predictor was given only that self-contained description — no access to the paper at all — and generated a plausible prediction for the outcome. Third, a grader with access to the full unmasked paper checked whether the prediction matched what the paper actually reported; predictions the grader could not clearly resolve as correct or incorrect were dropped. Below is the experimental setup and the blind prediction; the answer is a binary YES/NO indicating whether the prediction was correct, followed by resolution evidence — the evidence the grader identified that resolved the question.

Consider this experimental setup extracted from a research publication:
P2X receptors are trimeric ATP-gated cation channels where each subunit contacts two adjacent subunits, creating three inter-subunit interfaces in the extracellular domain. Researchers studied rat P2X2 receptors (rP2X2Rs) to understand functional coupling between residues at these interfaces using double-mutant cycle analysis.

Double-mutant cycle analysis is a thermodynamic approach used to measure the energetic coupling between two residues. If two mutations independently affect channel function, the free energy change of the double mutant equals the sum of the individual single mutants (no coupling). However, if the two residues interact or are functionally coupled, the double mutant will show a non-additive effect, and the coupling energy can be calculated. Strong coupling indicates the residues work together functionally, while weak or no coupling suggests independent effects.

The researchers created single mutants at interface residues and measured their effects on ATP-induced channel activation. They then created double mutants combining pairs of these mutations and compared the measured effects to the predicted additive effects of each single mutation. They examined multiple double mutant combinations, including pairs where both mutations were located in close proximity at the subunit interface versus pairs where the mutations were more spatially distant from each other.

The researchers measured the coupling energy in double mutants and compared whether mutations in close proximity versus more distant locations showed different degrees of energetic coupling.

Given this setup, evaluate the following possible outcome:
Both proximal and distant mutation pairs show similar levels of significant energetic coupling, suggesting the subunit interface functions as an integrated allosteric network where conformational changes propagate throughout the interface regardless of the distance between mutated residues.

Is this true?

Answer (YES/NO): NO